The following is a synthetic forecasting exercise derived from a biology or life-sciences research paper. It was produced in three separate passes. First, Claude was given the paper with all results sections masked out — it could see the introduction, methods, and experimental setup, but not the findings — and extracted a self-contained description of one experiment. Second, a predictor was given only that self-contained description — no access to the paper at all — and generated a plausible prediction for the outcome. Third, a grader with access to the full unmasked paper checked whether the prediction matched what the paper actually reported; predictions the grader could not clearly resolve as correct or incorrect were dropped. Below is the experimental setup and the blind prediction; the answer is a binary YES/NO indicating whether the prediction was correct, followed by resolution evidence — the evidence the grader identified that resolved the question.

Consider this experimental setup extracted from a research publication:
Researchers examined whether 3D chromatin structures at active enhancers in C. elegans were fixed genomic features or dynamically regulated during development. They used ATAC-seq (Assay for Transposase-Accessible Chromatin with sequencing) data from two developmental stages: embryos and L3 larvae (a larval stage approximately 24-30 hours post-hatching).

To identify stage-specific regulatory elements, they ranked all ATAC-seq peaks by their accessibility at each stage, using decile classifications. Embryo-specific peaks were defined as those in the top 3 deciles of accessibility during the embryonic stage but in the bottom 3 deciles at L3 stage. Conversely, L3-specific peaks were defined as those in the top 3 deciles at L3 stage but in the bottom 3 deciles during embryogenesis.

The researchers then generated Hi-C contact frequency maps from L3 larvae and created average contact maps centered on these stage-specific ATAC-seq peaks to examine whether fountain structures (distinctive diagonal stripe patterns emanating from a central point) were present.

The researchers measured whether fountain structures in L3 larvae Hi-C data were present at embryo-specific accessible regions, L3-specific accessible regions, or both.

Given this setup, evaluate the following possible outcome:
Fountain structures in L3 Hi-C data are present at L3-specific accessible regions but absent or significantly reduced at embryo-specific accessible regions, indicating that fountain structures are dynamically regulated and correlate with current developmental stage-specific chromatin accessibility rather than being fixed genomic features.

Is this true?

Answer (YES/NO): YES